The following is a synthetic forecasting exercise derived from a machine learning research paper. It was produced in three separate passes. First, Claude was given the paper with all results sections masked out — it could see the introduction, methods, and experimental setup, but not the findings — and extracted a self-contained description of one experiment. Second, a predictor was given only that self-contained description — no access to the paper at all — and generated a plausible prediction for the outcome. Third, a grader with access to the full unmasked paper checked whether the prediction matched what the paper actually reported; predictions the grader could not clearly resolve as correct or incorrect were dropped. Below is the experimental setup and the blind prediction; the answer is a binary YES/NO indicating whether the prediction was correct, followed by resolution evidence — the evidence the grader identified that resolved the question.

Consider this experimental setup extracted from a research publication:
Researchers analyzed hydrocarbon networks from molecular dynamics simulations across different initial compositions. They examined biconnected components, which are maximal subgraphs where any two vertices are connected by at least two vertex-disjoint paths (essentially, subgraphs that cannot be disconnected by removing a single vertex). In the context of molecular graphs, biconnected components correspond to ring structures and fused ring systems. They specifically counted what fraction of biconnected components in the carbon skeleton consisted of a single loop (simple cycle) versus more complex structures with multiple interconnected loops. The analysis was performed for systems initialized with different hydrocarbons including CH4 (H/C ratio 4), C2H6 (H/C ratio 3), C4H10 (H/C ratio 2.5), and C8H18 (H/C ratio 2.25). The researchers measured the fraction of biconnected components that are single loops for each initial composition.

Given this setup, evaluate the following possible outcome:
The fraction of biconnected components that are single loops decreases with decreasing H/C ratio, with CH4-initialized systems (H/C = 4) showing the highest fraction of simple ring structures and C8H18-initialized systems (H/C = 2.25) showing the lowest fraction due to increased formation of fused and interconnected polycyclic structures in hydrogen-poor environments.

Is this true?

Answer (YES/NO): YES